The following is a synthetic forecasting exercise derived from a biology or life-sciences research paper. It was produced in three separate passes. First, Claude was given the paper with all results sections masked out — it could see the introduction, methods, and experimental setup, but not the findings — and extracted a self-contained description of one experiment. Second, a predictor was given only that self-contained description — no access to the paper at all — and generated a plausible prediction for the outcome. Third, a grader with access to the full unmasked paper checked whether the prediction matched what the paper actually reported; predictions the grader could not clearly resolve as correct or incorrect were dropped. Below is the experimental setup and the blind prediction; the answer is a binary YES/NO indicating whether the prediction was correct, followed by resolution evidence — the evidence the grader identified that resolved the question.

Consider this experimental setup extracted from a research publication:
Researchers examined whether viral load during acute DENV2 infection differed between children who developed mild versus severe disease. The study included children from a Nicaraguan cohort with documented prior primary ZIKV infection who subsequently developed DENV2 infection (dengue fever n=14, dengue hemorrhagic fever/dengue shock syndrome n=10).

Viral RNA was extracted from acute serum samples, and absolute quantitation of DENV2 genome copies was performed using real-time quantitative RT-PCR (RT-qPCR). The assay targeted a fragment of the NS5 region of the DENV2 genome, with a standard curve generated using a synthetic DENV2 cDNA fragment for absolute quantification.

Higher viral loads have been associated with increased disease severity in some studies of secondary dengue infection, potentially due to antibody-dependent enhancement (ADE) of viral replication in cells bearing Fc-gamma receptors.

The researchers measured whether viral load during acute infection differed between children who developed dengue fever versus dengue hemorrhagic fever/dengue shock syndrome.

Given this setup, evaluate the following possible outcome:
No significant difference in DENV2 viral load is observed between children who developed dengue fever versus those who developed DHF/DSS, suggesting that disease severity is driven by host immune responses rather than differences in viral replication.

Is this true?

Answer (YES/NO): YES